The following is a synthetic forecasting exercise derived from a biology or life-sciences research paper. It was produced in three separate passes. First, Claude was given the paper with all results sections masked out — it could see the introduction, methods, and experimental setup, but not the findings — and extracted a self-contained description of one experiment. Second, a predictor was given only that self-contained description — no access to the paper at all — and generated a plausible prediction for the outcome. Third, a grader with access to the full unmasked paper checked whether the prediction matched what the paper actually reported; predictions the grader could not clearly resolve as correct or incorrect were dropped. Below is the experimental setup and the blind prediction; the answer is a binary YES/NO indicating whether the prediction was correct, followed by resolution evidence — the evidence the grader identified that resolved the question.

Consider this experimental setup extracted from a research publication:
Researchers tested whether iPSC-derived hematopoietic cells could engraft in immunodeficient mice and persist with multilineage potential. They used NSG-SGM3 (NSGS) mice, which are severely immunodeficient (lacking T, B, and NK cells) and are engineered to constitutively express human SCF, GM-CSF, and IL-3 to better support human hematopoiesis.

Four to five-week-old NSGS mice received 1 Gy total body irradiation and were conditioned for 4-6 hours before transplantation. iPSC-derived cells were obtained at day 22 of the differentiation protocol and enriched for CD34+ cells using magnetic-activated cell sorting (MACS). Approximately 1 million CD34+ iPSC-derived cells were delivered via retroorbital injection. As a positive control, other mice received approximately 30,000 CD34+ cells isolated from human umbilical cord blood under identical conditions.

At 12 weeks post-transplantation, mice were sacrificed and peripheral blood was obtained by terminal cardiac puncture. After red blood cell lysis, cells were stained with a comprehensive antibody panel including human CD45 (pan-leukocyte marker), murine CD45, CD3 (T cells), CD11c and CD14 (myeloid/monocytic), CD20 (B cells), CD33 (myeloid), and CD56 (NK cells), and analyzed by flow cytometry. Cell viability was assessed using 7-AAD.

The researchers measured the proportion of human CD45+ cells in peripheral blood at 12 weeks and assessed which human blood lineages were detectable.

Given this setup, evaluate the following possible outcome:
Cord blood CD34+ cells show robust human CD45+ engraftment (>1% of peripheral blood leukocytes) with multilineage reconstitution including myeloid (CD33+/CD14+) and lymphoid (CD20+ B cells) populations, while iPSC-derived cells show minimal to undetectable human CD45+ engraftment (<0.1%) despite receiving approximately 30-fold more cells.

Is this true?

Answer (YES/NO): NO